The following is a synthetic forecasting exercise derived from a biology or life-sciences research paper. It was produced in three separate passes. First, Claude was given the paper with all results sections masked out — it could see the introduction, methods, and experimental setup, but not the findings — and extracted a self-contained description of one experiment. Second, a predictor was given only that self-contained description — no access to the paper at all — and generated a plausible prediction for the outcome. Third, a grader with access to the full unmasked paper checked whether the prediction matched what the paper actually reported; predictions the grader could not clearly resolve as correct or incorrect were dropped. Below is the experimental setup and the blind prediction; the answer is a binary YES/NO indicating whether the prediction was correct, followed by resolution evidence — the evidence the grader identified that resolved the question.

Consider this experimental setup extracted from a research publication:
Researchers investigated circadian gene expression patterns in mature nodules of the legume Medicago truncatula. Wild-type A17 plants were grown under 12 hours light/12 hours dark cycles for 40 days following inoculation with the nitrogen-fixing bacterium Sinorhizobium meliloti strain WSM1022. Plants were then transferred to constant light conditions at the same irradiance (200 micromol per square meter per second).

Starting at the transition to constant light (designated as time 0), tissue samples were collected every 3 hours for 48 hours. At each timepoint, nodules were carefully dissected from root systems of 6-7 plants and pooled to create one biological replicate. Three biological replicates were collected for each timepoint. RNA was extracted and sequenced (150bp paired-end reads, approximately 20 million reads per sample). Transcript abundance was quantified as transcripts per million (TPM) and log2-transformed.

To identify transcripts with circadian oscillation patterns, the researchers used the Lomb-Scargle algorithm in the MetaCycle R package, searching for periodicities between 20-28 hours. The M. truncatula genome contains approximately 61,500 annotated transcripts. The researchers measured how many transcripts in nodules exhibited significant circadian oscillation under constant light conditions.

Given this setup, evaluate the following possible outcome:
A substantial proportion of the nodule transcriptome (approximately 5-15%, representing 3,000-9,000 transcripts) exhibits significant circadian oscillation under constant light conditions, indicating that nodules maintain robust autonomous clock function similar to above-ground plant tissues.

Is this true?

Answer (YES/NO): NO